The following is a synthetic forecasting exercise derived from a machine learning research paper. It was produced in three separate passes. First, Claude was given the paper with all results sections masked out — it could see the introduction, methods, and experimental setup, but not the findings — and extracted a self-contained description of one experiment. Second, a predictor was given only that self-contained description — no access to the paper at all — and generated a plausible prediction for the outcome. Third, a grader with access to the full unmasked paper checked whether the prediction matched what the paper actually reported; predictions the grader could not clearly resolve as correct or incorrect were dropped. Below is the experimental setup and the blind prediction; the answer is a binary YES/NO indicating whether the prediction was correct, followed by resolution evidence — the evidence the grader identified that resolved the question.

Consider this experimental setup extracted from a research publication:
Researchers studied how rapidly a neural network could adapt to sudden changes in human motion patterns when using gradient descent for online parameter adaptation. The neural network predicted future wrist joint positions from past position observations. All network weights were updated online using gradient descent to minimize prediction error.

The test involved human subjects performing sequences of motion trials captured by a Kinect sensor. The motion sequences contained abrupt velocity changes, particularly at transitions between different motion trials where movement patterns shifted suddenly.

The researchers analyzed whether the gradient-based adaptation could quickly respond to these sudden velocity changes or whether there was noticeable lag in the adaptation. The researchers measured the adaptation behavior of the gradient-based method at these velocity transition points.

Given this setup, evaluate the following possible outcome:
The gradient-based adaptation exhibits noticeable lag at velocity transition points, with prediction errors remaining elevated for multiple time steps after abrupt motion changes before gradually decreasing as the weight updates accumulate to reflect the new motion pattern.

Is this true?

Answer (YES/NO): YES